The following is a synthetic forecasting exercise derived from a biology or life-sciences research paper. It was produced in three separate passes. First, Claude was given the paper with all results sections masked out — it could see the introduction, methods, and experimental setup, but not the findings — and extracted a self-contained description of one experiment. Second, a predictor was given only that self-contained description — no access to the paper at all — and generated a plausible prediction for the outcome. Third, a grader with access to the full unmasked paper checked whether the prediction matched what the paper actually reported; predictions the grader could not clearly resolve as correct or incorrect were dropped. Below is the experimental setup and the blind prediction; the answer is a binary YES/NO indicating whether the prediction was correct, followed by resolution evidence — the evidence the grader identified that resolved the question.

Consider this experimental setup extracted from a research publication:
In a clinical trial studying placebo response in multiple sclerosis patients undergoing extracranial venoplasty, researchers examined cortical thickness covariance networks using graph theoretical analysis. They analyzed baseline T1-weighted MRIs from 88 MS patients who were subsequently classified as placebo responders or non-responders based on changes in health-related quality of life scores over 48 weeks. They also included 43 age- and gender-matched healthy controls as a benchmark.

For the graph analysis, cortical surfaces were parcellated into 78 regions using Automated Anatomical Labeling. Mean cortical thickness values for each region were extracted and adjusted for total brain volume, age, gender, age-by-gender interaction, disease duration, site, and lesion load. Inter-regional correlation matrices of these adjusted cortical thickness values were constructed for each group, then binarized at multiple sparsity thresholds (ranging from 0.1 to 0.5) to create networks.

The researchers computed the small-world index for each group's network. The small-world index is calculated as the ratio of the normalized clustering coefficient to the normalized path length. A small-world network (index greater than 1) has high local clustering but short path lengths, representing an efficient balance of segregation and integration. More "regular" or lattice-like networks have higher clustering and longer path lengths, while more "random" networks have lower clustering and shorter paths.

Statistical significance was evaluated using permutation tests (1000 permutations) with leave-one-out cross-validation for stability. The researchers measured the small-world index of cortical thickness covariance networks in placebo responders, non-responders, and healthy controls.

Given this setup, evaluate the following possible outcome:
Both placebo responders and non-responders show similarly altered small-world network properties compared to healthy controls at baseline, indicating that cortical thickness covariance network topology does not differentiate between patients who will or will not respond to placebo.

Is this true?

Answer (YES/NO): NO